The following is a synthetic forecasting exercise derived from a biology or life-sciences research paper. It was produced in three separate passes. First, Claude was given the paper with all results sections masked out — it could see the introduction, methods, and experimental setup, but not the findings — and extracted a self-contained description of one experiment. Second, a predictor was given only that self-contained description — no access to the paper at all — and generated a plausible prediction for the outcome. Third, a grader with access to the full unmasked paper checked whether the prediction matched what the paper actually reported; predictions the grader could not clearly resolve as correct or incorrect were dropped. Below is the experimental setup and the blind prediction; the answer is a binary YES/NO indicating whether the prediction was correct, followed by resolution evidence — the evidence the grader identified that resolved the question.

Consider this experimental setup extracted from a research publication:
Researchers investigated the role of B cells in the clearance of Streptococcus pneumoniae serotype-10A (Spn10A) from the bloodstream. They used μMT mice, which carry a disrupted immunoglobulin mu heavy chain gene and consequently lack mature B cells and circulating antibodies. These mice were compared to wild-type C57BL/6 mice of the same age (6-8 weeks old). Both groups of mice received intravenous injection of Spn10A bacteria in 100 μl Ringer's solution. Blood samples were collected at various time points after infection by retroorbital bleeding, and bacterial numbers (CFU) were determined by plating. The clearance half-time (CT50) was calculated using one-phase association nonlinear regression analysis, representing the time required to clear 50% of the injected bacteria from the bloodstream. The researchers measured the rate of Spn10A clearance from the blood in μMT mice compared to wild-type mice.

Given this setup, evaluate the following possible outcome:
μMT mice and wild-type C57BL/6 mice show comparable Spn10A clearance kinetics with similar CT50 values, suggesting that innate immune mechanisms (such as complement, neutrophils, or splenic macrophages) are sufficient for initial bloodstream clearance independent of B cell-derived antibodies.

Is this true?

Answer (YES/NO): NO